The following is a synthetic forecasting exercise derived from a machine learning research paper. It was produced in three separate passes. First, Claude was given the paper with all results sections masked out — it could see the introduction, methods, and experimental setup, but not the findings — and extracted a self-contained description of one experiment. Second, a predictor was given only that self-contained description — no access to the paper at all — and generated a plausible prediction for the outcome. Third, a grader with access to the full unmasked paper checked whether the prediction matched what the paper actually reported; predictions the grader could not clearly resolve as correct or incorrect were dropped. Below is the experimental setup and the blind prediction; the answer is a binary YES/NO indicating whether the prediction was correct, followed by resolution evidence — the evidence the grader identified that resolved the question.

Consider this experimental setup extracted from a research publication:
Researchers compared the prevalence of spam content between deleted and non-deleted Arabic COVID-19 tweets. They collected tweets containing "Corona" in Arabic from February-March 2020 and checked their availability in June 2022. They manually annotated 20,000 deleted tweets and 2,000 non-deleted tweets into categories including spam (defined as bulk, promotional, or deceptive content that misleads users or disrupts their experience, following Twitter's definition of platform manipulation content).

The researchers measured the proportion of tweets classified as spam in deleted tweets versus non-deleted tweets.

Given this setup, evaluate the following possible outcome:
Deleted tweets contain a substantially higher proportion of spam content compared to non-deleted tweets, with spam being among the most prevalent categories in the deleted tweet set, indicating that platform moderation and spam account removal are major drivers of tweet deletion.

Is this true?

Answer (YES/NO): NO